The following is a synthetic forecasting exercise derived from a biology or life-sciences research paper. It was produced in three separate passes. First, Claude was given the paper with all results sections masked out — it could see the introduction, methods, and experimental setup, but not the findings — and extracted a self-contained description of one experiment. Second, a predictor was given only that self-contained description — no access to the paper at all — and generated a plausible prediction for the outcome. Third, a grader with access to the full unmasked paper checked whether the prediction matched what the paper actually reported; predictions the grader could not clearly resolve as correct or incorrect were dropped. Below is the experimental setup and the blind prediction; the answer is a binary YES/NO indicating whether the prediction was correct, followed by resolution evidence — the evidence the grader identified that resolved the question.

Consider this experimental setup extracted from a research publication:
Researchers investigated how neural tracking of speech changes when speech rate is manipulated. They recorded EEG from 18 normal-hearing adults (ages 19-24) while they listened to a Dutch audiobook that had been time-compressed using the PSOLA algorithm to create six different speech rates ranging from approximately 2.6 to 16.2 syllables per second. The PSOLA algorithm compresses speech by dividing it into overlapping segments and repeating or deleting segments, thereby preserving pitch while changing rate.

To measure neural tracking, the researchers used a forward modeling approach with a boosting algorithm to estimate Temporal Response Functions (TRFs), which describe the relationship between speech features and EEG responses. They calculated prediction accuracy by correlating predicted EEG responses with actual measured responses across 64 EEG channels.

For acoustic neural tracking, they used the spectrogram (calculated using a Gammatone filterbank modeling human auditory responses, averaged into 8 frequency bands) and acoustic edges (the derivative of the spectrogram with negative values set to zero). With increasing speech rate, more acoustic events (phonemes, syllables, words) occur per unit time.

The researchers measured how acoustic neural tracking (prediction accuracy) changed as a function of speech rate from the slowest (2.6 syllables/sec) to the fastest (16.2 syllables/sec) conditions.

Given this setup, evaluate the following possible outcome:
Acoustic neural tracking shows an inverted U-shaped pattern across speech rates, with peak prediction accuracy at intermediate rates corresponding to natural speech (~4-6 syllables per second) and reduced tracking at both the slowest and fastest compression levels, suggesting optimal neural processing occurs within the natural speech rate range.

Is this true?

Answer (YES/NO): NO